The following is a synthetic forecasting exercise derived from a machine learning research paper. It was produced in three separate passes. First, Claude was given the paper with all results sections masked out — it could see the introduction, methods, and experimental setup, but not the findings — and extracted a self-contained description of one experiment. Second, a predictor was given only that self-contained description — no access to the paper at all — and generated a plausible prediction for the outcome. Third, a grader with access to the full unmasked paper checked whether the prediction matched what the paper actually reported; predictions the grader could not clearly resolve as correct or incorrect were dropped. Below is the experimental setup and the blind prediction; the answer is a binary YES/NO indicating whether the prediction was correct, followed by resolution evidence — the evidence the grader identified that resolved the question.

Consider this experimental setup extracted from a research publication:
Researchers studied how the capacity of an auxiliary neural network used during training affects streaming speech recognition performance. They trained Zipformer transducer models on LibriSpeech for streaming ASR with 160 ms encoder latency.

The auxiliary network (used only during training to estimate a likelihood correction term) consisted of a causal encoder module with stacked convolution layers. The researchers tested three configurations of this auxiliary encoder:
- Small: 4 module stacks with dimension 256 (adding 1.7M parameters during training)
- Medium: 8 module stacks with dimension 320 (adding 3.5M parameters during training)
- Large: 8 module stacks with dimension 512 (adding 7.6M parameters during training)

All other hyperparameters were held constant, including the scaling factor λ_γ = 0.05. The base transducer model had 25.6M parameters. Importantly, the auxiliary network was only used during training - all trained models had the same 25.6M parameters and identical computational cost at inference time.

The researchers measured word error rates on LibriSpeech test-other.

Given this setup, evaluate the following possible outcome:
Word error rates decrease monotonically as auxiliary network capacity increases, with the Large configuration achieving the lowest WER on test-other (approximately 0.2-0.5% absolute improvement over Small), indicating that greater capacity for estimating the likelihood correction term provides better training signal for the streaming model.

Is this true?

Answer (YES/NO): NO